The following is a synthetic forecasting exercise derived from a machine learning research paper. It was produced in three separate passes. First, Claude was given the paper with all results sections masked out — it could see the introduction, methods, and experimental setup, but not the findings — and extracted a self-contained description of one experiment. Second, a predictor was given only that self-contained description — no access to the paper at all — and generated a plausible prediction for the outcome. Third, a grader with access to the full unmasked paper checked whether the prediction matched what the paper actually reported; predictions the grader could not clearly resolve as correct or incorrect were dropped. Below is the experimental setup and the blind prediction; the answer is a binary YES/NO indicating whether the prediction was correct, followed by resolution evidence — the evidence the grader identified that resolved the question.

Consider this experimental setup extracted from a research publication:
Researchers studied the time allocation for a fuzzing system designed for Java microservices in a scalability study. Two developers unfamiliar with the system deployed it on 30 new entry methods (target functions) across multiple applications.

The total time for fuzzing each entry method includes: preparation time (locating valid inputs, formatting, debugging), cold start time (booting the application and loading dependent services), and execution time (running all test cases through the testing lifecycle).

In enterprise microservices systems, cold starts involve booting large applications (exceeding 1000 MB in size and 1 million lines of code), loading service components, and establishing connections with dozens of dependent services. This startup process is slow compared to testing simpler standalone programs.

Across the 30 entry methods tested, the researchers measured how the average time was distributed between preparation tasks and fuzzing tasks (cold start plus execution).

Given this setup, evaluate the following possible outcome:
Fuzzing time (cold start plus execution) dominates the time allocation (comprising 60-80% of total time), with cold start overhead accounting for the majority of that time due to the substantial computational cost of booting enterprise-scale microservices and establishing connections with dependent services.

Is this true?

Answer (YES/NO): NO